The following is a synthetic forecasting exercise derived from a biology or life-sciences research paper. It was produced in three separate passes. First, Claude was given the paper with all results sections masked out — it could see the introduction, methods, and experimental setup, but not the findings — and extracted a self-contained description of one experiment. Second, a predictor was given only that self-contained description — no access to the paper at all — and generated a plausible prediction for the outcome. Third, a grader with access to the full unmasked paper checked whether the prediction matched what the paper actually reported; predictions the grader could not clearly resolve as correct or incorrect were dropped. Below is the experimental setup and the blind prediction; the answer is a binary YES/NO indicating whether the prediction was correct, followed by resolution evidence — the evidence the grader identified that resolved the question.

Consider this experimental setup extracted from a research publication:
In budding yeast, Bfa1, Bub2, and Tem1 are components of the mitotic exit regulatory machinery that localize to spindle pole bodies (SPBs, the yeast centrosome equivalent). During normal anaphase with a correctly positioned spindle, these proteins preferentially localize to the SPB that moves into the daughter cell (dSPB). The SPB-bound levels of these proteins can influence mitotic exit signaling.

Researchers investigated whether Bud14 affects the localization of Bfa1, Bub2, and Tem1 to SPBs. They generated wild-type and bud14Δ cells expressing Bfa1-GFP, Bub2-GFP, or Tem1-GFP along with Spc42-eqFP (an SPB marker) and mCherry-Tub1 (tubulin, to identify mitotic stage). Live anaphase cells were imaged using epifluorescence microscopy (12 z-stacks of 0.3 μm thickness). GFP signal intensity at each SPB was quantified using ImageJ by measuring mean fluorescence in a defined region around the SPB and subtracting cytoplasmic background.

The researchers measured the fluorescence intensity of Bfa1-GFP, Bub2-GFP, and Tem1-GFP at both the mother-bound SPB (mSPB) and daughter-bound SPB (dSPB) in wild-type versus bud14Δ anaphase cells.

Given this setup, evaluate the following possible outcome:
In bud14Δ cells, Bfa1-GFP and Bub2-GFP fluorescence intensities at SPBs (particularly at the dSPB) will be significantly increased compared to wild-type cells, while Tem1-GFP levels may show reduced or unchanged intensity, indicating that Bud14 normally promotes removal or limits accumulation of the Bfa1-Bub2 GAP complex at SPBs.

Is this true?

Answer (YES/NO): NO